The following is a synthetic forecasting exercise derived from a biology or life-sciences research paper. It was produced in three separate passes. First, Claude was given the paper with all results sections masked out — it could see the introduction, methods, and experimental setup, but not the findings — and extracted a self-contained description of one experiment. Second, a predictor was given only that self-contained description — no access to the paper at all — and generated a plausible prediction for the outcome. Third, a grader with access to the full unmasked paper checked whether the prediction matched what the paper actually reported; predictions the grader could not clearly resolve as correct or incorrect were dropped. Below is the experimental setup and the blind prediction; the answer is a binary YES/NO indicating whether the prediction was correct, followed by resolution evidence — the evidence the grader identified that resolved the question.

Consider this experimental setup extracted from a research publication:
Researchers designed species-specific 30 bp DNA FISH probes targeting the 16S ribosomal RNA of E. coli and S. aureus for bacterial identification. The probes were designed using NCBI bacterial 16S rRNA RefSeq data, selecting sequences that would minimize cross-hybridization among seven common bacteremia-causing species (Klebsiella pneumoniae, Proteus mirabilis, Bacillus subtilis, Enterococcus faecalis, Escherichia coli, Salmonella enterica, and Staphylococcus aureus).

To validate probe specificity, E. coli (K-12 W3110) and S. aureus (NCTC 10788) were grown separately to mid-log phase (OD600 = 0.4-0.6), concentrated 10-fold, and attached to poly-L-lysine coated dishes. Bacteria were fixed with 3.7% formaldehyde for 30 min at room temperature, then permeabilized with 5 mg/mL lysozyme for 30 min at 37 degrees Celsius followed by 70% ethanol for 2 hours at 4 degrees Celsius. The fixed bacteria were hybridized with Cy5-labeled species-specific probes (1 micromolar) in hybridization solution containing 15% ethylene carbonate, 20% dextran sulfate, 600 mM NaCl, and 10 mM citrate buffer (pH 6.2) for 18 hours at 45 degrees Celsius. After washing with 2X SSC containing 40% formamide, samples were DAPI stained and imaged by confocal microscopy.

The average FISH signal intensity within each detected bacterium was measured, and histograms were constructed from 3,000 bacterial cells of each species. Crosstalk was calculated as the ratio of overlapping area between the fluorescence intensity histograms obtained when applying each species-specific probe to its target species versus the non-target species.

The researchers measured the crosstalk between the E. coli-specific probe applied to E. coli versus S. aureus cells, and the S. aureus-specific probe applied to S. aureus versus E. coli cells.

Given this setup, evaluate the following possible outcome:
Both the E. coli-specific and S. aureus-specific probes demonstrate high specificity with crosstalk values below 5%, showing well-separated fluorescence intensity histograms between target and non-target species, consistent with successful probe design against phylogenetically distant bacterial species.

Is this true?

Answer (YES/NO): YES